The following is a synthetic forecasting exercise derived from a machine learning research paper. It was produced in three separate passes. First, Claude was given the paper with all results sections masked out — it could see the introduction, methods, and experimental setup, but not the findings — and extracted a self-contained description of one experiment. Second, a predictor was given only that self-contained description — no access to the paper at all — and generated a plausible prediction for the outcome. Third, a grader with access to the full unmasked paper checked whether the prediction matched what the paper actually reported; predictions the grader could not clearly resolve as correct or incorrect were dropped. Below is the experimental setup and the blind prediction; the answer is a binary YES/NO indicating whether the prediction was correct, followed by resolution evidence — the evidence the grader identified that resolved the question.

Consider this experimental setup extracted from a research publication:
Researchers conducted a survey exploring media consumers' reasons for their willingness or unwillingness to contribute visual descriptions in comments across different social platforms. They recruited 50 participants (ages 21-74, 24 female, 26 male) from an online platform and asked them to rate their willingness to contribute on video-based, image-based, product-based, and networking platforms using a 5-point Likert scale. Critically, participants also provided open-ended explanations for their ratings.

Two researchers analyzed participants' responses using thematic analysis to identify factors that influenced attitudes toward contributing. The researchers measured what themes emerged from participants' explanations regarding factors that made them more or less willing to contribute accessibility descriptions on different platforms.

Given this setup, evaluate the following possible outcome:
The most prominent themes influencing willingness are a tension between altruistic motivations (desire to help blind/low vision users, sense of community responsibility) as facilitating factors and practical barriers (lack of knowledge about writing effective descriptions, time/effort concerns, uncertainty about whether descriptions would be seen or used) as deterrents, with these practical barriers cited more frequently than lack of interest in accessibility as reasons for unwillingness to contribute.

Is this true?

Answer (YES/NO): NO